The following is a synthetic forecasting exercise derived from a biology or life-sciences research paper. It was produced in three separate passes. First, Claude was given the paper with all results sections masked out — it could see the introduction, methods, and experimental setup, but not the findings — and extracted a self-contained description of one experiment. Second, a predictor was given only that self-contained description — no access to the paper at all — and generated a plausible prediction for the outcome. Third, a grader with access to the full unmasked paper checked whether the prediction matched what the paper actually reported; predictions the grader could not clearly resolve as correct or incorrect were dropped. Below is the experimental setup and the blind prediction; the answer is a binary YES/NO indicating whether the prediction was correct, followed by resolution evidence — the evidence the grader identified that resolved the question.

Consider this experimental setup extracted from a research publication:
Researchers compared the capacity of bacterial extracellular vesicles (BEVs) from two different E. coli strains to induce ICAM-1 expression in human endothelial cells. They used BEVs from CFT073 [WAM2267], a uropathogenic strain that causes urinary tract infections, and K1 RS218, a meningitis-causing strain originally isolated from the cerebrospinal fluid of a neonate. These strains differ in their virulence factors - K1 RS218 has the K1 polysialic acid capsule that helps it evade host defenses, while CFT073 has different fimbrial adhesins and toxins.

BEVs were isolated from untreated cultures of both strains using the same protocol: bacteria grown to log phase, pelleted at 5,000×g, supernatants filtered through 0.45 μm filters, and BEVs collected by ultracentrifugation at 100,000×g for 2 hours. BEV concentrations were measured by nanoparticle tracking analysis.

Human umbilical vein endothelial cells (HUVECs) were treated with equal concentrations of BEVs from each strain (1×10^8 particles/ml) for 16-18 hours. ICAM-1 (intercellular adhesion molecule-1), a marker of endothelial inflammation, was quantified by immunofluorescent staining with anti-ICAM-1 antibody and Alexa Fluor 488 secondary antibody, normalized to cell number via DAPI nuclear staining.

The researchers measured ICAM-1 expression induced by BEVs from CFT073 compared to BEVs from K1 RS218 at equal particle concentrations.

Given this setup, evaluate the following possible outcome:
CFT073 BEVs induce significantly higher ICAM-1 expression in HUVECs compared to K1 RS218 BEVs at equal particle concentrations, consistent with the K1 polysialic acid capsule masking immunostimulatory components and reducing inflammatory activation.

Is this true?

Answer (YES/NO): YES